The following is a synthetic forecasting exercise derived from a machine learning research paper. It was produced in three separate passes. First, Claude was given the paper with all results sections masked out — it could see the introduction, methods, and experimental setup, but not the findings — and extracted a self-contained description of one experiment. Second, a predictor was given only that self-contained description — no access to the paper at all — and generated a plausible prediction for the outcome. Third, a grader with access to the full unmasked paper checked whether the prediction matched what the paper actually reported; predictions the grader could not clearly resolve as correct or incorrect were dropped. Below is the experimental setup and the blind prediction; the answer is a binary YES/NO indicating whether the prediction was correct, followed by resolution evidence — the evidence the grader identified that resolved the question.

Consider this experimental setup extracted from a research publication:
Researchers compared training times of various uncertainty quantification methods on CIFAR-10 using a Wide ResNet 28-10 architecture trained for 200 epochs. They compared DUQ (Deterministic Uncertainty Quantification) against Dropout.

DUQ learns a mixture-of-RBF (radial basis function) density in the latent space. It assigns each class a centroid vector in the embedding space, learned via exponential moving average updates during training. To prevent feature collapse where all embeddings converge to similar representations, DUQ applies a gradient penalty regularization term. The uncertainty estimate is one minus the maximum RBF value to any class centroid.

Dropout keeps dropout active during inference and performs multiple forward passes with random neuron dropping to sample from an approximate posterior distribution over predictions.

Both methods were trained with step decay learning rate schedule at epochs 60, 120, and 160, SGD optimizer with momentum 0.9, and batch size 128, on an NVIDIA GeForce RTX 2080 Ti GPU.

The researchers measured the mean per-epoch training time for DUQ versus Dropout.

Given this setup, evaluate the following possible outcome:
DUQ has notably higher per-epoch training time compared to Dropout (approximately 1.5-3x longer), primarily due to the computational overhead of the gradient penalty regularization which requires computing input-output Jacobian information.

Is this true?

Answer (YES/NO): NO